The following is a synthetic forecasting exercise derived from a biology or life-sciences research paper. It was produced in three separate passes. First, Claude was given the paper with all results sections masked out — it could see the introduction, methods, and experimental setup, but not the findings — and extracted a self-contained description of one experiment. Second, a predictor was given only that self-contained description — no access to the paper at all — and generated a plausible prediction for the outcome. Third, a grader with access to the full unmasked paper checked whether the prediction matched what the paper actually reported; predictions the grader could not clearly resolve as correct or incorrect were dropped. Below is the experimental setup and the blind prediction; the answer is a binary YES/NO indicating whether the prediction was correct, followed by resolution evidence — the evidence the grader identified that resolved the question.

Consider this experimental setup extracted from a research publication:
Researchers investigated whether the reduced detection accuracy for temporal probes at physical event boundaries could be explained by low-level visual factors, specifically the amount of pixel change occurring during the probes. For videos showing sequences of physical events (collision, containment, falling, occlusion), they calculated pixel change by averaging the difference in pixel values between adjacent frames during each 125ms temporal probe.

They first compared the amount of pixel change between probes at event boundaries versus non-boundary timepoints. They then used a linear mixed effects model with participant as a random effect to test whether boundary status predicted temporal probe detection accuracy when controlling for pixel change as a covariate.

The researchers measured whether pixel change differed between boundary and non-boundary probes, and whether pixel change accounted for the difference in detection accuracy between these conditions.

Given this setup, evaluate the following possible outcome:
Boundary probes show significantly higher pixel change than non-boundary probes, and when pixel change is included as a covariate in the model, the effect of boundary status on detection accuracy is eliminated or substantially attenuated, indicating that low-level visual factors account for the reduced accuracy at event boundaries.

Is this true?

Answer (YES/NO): NO